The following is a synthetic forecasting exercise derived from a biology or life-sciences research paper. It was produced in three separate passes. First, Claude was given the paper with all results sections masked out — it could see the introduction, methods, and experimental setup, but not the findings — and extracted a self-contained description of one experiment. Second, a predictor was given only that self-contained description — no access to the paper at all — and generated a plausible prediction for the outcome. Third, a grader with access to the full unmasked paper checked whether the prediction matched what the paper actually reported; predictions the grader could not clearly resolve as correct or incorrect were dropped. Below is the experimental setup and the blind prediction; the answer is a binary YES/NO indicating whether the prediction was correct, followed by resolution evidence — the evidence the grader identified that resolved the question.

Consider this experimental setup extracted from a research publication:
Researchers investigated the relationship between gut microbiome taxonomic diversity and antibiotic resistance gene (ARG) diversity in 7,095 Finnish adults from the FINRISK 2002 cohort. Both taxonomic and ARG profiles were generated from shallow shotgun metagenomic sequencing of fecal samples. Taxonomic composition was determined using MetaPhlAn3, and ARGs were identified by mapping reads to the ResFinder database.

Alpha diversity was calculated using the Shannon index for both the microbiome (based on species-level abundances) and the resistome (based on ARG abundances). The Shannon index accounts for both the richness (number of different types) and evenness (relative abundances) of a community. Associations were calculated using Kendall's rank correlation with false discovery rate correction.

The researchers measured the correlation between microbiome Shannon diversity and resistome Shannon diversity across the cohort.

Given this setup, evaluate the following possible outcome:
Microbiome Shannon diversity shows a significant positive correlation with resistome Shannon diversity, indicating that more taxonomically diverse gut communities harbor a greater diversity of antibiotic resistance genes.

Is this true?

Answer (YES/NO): YES